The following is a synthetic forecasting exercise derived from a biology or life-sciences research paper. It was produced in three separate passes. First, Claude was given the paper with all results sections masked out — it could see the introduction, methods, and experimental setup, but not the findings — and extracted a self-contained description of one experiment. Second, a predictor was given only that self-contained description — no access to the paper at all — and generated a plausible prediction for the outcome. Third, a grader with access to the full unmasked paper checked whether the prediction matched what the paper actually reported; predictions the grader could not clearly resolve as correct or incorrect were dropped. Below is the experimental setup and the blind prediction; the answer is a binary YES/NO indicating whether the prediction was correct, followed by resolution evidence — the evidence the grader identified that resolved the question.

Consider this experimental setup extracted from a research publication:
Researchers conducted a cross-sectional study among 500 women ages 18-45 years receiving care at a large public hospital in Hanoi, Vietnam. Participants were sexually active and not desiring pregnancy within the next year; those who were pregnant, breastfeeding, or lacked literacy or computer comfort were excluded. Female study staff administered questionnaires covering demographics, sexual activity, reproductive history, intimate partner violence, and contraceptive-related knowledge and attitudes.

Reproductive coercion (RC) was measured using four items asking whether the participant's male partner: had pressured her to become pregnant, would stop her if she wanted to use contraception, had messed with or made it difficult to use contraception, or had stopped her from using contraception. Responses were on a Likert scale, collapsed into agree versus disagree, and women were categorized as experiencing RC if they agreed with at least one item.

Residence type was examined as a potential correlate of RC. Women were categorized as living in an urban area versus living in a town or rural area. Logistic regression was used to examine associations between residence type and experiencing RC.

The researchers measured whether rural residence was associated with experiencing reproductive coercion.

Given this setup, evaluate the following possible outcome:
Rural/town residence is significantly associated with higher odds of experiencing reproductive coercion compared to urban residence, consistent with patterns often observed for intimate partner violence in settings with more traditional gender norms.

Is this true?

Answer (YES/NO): NO